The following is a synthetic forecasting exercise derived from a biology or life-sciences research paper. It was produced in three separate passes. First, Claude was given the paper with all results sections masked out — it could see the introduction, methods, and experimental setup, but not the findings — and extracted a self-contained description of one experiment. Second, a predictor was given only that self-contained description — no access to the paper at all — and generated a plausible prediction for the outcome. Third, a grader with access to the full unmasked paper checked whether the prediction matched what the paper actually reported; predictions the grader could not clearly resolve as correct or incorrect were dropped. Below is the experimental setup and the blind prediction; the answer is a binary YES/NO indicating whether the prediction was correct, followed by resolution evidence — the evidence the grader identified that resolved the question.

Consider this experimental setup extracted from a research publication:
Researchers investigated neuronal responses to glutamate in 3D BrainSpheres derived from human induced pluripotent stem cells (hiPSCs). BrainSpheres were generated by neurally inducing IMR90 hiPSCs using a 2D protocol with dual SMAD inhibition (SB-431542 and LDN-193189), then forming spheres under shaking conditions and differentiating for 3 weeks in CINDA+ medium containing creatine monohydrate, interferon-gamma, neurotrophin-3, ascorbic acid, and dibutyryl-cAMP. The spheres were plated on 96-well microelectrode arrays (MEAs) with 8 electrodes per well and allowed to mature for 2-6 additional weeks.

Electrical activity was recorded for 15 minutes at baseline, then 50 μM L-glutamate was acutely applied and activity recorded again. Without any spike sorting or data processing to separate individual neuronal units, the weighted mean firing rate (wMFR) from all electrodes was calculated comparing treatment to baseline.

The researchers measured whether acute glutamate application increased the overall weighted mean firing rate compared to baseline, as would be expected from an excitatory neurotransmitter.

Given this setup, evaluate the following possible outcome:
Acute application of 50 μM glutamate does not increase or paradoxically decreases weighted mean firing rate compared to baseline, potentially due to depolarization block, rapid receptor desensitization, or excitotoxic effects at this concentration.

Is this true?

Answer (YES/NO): YES